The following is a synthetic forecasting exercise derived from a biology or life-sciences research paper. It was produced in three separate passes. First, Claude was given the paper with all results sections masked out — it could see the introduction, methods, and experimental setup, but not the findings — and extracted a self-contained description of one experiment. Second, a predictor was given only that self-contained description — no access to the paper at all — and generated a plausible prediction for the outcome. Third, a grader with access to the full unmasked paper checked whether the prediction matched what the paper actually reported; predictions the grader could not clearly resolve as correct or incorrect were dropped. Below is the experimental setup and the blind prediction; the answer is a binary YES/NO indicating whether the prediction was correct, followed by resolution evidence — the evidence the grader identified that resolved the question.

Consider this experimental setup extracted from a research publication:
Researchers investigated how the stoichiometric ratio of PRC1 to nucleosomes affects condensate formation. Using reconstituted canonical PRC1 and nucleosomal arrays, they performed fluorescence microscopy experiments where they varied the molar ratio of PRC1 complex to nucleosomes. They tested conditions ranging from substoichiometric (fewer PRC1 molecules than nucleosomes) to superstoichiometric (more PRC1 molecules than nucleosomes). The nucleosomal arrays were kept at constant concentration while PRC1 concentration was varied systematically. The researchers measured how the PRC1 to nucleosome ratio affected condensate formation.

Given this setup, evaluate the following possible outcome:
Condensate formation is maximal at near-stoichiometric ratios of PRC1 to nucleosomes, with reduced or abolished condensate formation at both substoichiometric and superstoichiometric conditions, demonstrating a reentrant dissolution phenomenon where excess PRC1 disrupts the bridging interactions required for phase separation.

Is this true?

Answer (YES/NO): NO